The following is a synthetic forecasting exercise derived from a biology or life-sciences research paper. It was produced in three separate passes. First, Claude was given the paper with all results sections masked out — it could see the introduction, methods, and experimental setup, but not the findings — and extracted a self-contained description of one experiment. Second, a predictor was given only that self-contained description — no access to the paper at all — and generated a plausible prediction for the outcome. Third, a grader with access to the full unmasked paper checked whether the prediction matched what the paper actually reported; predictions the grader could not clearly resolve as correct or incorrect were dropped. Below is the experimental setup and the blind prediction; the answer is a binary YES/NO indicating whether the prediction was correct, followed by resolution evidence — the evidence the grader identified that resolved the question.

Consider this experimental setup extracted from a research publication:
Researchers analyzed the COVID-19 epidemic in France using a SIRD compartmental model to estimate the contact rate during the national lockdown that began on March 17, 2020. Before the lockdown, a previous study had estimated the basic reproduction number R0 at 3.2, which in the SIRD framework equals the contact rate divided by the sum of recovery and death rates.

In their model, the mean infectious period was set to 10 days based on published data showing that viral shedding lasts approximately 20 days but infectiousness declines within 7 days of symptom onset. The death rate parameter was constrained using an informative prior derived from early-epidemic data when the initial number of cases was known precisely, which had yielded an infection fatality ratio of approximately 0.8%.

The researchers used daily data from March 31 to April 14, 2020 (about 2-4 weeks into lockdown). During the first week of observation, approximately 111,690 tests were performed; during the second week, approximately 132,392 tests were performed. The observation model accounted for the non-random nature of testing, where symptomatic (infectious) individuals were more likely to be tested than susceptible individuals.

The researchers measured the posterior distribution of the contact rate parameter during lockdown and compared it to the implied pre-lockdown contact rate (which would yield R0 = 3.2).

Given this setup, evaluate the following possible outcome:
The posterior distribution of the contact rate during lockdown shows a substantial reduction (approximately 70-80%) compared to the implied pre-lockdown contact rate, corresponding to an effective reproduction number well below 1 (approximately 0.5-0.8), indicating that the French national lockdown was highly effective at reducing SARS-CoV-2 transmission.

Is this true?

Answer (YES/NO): NO